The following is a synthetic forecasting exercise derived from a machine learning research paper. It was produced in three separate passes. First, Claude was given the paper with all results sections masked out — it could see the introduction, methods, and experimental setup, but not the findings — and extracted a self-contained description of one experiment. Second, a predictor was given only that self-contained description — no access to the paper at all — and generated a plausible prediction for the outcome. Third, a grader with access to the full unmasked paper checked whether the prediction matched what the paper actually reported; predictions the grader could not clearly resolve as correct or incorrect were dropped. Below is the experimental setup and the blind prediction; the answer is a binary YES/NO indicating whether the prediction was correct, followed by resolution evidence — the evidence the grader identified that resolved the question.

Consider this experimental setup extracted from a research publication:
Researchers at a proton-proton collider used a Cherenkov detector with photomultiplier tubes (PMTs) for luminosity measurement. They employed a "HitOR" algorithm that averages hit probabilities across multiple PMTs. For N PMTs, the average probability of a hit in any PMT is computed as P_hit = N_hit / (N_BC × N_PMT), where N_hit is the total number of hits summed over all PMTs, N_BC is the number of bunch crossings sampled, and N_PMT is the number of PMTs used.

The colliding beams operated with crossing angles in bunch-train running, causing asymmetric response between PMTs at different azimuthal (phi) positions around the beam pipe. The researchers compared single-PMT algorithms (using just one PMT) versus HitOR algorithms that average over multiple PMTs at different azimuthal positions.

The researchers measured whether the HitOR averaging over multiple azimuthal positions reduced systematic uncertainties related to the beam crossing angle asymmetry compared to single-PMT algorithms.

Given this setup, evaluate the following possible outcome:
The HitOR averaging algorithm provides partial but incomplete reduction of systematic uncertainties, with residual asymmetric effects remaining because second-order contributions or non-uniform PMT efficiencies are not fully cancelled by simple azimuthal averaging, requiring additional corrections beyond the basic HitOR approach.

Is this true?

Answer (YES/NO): NO